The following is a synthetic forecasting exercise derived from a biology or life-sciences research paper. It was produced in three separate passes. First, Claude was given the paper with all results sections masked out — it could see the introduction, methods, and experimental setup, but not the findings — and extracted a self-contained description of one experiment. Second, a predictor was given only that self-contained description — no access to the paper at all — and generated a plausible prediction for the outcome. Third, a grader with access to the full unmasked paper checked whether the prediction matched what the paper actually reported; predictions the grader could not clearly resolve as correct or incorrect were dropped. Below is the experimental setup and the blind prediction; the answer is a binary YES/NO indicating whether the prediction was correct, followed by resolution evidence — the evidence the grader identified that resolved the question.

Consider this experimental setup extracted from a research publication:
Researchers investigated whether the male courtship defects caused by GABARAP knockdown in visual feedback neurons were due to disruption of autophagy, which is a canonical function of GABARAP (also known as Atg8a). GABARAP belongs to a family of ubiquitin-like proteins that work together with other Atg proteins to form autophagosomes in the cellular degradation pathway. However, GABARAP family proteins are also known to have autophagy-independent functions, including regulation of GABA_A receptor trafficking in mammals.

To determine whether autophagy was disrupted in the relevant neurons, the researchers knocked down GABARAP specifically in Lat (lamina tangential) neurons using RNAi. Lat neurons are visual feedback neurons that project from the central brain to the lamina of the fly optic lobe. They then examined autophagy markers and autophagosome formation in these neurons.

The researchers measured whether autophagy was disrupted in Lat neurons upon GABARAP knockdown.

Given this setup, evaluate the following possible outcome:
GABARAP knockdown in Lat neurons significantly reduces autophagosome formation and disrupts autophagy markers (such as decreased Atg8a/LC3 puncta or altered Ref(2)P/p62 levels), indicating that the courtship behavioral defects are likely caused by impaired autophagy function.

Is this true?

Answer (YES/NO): NO